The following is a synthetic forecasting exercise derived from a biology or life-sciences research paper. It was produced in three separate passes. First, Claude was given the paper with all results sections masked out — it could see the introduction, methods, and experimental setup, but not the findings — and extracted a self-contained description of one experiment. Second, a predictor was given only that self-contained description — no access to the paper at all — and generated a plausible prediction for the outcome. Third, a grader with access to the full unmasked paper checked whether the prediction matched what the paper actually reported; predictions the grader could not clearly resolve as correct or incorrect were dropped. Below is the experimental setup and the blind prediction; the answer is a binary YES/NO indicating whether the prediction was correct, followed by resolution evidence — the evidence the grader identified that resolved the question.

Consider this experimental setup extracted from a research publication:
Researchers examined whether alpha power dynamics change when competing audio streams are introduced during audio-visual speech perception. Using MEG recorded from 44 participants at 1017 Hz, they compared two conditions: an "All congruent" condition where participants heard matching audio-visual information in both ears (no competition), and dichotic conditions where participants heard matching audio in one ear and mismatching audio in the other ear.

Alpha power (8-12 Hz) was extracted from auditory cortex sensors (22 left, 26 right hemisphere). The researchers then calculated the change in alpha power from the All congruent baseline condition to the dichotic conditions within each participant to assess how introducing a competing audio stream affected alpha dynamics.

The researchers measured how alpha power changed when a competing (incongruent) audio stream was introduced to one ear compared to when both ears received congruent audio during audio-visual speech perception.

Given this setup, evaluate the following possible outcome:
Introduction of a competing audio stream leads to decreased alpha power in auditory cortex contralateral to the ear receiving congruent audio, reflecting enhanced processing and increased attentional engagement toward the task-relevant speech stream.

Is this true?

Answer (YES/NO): NO